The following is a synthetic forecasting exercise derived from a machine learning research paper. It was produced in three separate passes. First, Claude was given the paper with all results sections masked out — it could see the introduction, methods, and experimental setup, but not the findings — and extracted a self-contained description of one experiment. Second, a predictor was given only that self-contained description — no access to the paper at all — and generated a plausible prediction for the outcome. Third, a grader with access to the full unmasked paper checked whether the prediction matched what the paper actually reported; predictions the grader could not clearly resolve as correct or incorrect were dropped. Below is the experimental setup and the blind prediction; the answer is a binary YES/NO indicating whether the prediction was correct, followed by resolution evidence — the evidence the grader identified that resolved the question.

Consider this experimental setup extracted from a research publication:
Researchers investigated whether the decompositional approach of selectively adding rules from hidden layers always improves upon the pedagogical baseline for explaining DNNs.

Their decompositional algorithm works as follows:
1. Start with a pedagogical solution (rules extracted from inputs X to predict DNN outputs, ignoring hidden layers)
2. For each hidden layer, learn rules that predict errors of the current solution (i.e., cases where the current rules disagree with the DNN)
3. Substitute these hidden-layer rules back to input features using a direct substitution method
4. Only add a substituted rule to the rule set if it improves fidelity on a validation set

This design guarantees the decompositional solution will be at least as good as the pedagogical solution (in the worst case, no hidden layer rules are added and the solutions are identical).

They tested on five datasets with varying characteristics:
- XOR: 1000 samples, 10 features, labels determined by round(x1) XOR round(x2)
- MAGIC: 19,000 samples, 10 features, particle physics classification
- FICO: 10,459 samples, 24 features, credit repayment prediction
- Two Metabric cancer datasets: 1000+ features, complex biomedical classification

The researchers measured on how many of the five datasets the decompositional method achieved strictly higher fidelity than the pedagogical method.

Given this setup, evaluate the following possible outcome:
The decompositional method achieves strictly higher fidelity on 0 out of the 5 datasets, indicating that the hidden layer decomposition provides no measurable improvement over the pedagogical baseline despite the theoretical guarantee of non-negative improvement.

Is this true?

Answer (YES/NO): NO